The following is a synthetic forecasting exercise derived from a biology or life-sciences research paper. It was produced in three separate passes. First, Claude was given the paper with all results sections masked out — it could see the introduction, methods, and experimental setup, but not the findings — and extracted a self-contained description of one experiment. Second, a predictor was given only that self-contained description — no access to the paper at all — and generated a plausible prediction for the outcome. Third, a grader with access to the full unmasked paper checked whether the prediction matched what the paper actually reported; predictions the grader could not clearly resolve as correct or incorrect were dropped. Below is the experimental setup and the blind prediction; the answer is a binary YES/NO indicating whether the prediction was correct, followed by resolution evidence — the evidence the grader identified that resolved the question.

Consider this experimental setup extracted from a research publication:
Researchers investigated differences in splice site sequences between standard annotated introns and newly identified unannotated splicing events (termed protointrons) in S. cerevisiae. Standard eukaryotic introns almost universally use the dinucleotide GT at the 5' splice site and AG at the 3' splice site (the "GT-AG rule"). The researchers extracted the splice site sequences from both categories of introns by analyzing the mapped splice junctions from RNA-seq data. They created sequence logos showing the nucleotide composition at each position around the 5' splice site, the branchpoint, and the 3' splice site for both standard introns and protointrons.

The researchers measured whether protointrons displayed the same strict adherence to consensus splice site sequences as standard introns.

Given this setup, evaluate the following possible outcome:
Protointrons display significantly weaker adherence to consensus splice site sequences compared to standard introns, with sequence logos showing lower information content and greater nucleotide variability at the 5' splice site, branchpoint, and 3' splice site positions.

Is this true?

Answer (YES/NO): YES